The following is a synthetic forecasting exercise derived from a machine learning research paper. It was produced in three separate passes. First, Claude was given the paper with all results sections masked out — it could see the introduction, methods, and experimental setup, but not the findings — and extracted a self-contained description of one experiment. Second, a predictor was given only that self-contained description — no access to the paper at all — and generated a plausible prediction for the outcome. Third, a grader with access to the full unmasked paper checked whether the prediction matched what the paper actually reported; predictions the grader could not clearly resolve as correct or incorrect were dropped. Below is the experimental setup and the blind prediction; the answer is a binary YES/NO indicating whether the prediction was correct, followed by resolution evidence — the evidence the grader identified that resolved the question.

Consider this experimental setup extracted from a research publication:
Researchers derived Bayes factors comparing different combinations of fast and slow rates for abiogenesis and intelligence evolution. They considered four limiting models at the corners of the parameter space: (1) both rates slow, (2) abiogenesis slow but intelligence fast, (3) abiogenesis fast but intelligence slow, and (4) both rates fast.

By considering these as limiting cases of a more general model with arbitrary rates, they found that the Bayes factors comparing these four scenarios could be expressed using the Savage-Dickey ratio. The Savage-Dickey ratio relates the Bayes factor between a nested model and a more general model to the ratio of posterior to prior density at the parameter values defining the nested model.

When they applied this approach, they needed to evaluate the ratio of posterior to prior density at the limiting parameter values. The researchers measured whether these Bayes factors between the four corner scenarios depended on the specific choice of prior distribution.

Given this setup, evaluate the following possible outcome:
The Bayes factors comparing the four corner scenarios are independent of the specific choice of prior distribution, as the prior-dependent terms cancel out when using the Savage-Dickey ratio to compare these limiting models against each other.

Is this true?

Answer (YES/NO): YES